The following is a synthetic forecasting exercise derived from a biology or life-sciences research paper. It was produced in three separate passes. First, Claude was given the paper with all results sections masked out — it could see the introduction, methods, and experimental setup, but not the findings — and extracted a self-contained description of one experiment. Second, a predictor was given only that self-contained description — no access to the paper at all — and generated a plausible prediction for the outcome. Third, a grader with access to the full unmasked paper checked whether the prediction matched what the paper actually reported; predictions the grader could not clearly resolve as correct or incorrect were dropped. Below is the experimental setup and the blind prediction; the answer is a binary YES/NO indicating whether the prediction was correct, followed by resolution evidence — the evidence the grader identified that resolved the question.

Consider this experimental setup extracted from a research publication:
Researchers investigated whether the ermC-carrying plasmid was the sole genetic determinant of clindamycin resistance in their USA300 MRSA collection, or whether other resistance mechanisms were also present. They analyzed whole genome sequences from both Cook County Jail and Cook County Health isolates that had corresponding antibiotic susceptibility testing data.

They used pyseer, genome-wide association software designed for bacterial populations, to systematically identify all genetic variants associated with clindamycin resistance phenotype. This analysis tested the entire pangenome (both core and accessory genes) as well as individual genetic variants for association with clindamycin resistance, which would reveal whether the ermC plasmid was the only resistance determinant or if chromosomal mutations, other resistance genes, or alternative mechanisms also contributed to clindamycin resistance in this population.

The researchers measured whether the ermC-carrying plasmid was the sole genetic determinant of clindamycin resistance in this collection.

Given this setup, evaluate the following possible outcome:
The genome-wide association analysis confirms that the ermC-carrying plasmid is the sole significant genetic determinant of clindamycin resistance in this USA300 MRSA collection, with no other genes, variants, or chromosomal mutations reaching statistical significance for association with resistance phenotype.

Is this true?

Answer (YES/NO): YES